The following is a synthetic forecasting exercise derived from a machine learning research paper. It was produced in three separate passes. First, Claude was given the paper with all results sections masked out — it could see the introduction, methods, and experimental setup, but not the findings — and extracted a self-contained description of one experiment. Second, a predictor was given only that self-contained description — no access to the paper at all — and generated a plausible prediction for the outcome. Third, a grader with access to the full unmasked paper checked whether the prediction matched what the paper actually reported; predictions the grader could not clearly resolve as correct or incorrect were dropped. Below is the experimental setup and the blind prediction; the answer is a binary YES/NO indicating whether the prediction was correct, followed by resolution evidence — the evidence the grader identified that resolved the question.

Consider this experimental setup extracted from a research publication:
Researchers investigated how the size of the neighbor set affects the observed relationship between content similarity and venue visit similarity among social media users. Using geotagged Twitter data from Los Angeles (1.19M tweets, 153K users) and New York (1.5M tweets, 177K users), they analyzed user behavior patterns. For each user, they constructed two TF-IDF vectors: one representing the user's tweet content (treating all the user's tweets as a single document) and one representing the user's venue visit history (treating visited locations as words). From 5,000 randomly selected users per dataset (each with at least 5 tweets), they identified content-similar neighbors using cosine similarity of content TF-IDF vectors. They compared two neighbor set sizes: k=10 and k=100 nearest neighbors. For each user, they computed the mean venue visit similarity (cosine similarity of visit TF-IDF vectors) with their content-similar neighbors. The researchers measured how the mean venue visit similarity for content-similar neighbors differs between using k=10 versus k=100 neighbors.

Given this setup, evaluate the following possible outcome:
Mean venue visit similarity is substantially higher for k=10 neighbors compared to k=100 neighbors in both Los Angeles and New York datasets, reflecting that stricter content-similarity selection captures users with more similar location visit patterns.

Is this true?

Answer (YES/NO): YES